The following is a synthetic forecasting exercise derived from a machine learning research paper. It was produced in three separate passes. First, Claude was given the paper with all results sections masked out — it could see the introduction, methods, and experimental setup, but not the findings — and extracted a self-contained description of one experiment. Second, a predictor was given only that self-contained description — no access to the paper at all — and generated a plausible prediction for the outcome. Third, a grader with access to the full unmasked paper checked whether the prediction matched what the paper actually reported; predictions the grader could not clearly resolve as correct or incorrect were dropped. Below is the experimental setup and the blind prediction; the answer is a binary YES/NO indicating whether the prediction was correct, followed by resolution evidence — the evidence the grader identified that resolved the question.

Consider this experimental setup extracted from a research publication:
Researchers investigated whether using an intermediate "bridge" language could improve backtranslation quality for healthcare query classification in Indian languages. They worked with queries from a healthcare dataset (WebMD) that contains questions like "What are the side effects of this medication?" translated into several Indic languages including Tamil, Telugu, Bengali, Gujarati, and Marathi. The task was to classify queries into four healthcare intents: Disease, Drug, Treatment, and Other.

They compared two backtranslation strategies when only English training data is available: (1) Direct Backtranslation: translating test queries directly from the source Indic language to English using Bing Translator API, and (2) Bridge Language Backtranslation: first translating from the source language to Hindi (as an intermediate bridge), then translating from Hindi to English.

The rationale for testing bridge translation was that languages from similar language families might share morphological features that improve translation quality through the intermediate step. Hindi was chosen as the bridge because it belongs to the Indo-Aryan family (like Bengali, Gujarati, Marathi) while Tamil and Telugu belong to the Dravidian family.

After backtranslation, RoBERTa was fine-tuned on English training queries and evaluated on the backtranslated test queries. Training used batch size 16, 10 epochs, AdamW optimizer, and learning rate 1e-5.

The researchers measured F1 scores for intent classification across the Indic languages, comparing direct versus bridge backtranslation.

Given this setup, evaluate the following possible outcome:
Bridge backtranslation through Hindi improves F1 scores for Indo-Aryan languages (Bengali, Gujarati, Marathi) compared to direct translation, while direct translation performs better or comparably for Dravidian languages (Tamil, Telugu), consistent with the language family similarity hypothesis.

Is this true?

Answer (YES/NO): NO